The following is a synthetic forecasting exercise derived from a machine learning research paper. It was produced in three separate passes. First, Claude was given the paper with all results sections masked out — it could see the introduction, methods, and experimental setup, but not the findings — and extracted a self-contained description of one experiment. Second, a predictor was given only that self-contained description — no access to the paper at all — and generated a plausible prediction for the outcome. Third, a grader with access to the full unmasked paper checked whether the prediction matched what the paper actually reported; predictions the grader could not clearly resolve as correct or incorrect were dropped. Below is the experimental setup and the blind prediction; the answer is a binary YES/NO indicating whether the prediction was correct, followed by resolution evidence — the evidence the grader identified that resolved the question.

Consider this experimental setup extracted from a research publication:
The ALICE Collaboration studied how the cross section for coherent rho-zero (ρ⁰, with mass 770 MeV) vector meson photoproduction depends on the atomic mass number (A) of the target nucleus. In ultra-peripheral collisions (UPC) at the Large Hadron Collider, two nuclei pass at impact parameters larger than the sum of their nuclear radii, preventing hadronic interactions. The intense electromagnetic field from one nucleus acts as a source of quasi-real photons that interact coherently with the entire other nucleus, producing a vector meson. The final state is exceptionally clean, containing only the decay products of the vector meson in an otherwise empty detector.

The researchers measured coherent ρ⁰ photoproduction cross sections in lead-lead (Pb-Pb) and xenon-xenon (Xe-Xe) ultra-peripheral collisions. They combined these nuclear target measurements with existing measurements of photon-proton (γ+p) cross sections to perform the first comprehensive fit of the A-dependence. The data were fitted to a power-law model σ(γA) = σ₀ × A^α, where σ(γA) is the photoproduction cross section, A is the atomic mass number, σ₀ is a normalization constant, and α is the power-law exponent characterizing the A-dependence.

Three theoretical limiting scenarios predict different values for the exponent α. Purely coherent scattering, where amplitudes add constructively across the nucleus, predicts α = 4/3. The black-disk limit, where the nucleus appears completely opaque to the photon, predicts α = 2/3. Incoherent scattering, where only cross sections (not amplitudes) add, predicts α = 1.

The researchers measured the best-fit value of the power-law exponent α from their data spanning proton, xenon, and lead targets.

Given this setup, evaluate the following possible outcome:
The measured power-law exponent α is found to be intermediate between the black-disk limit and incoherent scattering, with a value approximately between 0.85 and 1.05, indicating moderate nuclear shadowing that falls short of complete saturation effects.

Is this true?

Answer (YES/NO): NO